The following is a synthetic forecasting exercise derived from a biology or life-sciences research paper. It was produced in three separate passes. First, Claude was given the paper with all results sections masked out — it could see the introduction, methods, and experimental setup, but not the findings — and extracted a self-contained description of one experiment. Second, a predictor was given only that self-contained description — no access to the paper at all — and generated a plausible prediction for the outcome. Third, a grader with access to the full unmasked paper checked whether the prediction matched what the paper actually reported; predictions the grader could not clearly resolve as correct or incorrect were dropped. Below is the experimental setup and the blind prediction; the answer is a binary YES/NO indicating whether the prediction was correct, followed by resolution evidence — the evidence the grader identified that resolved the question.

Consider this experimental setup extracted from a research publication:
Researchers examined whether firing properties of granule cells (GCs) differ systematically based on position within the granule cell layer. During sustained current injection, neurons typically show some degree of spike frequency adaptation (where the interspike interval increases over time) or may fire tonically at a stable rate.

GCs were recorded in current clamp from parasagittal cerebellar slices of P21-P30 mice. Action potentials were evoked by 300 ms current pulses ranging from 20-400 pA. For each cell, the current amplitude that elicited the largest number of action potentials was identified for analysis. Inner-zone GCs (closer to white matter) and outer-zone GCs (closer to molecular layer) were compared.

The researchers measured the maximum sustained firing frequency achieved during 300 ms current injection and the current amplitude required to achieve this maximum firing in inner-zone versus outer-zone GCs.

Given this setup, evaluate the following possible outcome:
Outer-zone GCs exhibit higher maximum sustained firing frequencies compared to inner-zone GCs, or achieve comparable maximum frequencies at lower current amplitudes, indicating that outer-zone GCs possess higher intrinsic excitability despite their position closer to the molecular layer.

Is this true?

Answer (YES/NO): YES